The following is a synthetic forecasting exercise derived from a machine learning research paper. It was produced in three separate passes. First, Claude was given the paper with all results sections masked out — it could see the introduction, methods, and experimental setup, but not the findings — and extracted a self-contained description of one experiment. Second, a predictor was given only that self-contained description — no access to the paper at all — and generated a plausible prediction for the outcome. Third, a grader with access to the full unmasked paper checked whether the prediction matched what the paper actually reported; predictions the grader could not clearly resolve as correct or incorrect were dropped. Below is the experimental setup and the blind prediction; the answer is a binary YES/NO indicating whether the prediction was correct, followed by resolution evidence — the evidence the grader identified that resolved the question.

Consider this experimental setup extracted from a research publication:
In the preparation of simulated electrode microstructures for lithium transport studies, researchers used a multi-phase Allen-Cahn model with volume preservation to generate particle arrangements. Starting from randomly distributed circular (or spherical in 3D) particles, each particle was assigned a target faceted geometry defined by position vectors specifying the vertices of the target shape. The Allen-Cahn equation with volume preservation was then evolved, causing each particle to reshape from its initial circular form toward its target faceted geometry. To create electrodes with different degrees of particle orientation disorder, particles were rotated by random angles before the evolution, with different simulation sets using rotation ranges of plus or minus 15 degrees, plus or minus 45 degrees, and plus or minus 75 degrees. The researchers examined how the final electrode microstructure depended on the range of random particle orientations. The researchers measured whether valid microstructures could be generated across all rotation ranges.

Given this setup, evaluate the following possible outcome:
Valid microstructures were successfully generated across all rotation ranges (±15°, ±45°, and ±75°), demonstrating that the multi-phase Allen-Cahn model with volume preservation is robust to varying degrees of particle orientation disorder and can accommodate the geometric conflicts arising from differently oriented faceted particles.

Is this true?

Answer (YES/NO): YES